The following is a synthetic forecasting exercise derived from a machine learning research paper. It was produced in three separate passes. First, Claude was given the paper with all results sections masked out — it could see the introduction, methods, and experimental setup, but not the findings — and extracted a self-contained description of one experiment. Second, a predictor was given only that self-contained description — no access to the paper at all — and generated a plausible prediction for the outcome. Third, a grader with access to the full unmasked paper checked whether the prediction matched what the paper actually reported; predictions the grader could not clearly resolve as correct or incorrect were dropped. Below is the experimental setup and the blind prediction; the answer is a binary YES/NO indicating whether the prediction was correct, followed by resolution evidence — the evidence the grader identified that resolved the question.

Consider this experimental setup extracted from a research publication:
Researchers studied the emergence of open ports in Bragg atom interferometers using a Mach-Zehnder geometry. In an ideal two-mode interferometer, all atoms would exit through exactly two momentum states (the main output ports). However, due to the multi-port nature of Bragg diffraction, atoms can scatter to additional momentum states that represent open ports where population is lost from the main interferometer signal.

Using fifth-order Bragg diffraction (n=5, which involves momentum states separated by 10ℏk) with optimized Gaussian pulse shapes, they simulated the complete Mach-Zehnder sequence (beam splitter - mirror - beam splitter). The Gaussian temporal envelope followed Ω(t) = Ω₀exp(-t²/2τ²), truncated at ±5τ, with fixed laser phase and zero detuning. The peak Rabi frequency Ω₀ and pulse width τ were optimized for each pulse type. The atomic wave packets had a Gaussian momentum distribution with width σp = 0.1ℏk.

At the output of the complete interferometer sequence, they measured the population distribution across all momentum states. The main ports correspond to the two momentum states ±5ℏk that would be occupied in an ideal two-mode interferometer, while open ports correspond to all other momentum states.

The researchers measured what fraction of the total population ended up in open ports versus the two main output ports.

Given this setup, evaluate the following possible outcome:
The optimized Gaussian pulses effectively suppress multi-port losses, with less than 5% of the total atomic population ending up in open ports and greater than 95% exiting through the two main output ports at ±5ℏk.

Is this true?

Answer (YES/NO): NO